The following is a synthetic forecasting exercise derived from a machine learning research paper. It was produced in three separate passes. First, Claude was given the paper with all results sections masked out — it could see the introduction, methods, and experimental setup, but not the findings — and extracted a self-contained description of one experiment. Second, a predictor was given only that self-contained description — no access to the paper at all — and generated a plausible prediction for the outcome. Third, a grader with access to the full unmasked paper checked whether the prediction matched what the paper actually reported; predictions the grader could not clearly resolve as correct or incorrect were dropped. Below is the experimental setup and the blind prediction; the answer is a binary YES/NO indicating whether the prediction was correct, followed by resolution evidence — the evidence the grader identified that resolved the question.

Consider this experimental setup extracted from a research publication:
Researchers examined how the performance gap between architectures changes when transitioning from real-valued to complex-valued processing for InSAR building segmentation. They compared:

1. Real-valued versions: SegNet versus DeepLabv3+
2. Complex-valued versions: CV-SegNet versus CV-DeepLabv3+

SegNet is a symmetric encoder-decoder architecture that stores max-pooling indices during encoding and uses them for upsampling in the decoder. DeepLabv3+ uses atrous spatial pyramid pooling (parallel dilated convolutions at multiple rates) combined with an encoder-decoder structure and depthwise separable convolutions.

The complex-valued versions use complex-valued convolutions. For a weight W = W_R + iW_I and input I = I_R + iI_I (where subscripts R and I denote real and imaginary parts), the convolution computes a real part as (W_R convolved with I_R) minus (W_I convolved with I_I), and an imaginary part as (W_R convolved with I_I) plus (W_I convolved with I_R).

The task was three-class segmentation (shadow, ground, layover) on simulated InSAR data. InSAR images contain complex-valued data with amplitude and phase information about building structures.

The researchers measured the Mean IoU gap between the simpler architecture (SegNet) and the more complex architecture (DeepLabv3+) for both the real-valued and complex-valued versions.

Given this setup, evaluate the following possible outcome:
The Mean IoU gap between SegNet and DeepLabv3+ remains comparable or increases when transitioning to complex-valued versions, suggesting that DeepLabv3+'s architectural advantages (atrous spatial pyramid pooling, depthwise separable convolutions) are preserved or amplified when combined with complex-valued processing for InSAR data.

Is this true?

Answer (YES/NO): NO